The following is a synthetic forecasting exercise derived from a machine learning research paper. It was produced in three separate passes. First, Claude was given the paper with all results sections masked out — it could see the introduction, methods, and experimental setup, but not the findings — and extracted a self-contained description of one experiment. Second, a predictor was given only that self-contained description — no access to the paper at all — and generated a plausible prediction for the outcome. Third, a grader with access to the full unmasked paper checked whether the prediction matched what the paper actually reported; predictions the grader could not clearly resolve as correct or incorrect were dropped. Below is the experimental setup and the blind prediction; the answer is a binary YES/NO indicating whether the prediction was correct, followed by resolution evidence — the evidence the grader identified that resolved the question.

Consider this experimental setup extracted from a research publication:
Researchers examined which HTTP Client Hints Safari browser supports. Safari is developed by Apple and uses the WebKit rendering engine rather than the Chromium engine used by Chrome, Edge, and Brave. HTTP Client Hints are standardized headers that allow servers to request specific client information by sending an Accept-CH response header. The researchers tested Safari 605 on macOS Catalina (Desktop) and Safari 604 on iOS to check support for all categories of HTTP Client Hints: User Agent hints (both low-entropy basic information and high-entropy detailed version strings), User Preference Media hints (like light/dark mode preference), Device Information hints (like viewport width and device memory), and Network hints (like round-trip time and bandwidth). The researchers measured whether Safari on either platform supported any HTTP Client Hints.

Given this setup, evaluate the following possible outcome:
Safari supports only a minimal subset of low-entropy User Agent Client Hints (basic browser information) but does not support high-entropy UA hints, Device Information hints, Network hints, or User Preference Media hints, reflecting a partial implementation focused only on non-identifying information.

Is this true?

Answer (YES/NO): NO